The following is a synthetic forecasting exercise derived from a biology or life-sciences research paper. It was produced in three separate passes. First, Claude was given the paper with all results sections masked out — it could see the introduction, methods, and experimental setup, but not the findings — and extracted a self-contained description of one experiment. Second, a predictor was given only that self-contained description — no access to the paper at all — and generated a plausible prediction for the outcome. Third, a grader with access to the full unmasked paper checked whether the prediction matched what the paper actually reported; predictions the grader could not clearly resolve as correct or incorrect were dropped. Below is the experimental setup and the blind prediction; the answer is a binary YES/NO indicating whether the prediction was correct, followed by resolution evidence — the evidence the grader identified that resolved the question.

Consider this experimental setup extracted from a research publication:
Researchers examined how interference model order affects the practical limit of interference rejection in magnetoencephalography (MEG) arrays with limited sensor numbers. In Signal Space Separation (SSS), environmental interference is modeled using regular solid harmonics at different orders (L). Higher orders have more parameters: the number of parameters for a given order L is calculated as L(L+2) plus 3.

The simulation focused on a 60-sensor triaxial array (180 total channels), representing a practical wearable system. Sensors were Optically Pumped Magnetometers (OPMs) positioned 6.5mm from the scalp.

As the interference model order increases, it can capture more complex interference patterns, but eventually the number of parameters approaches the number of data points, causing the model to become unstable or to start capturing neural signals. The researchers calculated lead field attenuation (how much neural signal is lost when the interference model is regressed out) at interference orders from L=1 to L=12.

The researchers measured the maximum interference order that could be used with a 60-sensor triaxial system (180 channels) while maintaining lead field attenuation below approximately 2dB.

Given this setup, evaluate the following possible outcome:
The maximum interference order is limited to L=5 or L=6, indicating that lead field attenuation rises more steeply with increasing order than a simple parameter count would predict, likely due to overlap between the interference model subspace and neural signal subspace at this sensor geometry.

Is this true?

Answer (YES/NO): YES